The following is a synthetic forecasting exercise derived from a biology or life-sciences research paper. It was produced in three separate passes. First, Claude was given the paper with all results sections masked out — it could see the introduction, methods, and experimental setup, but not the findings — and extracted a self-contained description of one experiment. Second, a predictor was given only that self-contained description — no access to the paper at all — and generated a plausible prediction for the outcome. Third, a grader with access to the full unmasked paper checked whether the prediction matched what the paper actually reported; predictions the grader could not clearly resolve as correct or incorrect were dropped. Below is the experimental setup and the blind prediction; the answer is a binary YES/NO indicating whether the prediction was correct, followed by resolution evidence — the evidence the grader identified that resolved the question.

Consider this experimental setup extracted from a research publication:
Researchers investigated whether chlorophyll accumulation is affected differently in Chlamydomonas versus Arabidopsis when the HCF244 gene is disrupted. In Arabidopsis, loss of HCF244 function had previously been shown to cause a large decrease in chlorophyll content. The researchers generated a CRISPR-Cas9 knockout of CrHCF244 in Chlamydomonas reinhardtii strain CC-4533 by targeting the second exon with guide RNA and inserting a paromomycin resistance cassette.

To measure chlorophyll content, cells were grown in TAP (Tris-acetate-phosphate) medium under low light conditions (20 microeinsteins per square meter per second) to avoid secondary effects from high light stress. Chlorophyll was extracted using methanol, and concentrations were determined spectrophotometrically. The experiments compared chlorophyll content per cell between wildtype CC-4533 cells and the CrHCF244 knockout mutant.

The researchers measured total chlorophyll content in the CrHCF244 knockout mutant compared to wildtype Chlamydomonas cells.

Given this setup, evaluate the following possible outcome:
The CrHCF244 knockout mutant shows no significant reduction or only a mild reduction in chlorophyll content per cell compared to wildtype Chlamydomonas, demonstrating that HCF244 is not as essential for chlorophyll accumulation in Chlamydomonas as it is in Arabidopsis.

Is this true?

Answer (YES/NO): YES